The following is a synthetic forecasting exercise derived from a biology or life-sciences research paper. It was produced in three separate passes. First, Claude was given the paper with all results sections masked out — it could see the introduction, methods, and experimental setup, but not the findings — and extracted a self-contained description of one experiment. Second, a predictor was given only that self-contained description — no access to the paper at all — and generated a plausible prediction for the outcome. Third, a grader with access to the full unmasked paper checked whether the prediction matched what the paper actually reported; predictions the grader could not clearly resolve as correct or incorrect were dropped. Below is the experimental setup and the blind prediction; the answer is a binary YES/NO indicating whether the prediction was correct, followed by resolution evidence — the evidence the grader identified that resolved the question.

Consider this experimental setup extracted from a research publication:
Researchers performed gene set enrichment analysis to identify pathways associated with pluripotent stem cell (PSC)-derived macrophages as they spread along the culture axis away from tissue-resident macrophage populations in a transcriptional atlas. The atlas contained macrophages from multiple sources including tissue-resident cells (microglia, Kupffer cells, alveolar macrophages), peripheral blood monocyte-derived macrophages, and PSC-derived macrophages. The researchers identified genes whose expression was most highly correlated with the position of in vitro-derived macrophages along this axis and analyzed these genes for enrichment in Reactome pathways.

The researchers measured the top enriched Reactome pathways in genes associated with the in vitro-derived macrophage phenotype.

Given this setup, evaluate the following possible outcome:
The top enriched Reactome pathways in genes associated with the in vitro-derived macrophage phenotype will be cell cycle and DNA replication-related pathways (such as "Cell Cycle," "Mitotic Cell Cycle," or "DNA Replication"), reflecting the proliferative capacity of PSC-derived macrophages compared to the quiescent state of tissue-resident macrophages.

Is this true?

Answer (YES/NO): NO